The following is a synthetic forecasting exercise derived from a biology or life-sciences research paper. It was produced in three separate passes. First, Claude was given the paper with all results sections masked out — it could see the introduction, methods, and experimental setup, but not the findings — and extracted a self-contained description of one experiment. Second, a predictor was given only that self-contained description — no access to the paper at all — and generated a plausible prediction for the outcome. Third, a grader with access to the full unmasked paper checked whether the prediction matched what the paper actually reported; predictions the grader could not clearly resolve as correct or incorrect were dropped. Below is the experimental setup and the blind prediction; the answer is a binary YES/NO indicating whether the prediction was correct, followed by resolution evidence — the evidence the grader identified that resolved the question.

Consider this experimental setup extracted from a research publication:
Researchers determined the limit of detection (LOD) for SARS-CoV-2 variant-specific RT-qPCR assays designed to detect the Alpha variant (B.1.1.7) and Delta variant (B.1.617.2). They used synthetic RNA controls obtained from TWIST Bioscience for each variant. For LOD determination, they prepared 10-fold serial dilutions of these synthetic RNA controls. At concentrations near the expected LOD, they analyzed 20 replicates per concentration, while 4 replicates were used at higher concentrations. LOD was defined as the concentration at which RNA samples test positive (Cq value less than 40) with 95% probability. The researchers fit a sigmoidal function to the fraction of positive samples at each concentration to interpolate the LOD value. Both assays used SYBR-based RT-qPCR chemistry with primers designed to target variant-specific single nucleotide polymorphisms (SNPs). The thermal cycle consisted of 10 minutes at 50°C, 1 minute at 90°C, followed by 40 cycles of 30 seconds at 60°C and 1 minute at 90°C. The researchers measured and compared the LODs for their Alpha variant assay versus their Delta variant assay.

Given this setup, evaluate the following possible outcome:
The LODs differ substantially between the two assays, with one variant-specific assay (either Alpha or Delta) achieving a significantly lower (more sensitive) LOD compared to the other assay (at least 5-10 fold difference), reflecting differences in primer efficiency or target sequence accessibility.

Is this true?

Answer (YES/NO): NO